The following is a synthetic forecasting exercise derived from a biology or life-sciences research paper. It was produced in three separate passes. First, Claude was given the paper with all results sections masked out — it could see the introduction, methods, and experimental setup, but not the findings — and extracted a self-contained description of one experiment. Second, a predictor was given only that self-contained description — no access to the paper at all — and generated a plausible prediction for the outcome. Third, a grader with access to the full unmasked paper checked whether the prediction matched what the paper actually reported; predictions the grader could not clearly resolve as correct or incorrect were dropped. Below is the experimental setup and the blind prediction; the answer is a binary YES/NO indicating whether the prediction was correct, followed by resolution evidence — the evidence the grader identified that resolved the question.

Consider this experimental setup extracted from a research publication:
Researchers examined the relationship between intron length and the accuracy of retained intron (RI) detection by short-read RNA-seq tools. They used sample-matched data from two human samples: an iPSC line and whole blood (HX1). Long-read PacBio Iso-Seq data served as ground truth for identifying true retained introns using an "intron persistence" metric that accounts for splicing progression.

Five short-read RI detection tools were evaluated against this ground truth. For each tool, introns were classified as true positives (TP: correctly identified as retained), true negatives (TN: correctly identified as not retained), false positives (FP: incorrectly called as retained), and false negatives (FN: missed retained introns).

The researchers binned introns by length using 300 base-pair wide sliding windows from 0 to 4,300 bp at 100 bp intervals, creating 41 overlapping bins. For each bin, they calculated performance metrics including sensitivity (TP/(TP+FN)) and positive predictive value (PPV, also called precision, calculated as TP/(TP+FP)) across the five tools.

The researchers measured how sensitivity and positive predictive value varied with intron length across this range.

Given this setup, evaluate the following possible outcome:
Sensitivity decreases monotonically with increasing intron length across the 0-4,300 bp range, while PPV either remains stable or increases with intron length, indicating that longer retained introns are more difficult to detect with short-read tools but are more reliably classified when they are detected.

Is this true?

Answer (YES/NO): NO